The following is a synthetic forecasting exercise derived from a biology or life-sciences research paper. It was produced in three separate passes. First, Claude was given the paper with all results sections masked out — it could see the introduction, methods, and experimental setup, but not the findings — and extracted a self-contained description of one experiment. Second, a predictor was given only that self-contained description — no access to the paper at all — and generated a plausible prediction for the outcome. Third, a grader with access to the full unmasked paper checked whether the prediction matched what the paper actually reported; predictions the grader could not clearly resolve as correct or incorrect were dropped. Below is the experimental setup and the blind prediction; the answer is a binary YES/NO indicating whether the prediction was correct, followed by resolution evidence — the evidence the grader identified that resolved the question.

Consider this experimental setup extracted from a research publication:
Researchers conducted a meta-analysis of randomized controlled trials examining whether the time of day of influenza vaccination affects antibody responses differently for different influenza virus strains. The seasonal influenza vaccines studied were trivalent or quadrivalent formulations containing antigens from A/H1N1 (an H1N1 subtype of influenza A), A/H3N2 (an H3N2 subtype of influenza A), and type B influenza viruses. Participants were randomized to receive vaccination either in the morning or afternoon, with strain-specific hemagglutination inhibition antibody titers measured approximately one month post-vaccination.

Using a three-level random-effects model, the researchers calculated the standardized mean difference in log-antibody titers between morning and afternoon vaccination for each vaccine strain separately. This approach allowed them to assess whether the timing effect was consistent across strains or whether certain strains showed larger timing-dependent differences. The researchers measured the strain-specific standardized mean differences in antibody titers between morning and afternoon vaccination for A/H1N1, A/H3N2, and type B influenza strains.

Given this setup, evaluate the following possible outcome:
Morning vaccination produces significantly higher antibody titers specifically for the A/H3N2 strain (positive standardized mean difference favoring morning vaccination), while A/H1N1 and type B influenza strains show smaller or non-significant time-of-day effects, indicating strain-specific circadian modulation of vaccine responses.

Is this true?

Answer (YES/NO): NO